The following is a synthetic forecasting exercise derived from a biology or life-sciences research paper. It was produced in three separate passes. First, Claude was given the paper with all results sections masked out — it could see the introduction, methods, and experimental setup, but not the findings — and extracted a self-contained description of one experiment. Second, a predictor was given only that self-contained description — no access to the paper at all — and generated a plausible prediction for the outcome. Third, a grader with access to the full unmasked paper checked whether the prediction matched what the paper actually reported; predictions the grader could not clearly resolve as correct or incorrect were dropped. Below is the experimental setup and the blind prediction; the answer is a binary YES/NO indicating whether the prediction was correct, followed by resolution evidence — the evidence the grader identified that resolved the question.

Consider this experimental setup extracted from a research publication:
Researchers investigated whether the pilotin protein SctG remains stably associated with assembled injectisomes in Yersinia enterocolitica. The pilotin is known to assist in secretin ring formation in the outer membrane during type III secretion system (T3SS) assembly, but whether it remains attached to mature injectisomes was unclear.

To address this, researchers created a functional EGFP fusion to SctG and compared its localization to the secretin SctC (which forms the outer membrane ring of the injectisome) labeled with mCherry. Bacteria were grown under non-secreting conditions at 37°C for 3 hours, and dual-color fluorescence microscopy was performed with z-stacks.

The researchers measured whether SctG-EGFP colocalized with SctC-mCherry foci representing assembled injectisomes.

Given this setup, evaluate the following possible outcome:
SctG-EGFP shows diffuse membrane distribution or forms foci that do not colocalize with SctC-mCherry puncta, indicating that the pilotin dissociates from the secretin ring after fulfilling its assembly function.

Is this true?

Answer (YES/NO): YES